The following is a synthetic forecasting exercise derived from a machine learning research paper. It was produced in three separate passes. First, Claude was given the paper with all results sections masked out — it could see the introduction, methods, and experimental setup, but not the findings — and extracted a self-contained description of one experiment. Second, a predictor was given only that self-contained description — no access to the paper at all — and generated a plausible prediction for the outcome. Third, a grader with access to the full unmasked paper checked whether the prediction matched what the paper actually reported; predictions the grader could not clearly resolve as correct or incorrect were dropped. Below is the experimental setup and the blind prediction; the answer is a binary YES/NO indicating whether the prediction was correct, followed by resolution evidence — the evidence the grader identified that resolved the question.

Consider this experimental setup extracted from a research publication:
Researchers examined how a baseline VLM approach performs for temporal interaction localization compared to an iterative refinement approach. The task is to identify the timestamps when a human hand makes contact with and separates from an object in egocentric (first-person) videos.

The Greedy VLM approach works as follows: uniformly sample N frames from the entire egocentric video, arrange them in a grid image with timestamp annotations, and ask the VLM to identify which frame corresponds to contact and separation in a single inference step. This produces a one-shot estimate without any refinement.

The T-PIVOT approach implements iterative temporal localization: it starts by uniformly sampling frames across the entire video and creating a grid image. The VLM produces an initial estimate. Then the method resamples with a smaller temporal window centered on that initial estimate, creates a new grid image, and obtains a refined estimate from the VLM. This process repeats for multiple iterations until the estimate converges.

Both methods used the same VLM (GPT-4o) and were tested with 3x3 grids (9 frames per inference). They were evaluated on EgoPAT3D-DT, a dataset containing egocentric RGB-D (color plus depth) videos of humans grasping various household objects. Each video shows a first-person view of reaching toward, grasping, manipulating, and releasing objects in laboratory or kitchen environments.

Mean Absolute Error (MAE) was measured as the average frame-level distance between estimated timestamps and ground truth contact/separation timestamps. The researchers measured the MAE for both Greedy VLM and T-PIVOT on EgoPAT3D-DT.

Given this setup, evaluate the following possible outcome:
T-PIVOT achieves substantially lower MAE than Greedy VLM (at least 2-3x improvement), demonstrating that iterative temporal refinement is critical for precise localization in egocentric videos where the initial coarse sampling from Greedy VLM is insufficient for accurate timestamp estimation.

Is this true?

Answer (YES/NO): NO